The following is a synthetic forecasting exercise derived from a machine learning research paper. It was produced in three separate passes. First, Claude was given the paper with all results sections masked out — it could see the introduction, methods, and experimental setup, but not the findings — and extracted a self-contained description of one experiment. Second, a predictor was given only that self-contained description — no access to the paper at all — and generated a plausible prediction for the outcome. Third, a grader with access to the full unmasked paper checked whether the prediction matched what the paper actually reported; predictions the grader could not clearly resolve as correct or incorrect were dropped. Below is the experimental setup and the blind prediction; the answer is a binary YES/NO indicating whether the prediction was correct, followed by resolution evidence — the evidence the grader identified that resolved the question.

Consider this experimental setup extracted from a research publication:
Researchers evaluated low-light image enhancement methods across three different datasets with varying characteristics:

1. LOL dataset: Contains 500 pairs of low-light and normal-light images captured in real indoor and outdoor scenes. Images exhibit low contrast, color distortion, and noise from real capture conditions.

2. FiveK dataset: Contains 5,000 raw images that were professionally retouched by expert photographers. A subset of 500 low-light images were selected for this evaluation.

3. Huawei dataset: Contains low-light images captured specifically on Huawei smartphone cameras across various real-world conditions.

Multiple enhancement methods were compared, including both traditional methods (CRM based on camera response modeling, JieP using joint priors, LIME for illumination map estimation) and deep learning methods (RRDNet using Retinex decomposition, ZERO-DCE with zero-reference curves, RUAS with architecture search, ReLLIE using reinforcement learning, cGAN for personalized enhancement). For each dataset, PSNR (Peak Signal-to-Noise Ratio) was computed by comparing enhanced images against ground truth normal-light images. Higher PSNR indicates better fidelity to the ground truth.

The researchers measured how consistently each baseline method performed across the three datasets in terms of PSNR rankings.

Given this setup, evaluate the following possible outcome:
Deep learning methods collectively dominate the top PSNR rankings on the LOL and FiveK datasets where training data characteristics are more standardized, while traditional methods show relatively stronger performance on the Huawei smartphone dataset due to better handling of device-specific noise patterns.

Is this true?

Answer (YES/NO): NO